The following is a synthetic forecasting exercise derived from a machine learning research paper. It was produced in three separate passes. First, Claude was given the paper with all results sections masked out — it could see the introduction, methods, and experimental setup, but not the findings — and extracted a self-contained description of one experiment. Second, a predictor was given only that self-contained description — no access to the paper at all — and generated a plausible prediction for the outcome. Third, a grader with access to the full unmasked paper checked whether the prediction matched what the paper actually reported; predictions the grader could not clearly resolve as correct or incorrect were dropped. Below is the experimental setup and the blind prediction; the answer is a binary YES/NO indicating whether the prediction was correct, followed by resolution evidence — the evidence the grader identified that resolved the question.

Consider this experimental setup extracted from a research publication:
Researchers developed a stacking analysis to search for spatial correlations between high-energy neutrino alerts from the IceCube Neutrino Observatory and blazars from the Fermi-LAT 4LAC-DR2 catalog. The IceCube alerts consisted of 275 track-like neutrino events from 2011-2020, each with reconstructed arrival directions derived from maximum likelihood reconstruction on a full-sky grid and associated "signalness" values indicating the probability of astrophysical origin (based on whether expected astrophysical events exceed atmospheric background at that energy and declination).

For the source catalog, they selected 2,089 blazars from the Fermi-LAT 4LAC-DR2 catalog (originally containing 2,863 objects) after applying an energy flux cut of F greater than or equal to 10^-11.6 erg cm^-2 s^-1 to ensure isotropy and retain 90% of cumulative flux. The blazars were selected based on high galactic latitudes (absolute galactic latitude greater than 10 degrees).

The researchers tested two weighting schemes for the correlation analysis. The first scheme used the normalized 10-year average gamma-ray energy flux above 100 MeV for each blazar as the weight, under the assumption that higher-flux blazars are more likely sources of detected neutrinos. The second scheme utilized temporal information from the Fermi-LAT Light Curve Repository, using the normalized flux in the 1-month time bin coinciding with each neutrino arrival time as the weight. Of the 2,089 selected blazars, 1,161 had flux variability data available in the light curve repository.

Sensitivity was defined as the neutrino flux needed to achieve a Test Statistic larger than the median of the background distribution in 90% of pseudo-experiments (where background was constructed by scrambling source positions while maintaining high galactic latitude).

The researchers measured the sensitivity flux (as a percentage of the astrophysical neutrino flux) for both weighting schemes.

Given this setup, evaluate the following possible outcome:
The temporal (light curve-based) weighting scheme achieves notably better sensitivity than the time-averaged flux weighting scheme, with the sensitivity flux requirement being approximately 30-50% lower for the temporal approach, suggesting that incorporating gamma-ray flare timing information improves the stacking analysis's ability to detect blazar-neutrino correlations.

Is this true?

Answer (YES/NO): NO